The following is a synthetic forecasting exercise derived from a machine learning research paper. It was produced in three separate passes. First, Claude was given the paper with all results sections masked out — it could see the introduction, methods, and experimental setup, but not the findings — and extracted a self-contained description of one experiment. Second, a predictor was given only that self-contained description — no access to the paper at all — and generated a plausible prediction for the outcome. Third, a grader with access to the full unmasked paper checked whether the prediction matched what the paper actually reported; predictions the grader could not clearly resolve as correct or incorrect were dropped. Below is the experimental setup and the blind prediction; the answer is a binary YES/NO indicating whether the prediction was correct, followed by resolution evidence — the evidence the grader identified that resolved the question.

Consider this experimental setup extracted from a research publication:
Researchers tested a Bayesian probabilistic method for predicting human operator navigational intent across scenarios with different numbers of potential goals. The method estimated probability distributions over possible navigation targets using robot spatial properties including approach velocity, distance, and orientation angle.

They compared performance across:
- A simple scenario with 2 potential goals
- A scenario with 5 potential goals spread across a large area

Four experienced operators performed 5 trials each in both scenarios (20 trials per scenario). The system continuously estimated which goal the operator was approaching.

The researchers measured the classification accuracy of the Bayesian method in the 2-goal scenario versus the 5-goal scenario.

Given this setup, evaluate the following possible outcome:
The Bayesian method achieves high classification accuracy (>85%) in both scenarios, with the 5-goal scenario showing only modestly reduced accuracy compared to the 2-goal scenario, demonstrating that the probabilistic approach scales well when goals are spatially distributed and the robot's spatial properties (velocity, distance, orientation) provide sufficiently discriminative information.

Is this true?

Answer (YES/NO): NO